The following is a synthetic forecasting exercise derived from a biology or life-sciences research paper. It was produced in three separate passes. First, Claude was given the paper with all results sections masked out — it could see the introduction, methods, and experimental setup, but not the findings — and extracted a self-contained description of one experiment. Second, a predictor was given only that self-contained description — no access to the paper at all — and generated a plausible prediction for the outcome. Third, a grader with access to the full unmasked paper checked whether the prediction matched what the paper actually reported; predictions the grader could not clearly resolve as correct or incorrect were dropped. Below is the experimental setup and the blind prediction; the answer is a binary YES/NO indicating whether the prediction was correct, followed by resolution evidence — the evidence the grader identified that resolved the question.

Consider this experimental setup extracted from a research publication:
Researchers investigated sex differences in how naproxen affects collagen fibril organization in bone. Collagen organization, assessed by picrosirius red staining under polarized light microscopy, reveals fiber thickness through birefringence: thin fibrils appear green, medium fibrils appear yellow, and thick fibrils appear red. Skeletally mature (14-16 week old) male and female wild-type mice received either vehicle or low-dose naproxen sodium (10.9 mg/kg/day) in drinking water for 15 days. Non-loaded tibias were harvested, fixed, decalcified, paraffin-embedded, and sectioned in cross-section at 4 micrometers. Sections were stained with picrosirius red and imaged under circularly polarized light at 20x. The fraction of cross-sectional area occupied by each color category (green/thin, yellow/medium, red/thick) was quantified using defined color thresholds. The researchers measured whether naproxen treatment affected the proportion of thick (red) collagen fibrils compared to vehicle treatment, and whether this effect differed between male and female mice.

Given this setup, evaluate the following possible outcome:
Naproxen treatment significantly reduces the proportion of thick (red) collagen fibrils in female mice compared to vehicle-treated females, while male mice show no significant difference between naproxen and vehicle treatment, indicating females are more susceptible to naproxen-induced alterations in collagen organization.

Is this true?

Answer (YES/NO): NO